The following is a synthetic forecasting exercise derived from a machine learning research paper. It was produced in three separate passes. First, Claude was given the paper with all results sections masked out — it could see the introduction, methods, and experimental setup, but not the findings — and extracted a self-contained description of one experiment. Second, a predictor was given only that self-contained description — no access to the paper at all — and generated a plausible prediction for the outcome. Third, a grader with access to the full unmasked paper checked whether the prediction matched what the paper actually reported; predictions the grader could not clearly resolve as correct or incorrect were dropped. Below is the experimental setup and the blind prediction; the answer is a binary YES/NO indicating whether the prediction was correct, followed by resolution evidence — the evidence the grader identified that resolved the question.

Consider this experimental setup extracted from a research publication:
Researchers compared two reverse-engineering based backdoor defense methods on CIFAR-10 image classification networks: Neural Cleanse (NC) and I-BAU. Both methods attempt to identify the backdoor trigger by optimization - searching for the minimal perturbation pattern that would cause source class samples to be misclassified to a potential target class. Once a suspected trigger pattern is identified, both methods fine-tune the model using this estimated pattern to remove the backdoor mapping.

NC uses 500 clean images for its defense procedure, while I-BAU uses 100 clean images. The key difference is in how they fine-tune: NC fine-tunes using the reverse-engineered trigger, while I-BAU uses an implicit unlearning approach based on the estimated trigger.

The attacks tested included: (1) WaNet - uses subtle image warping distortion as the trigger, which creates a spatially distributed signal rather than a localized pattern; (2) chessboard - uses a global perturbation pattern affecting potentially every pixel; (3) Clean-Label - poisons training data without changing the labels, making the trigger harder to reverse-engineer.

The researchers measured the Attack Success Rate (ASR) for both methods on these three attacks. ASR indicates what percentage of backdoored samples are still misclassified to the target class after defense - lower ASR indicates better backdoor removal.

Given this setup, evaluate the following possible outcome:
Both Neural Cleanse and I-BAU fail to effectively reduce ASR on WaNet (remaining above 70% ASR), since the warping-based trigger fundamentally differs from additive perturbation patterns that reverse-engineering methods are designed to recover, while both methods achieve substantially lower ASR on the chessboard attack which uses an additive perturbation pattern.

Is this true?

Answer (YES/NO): NO